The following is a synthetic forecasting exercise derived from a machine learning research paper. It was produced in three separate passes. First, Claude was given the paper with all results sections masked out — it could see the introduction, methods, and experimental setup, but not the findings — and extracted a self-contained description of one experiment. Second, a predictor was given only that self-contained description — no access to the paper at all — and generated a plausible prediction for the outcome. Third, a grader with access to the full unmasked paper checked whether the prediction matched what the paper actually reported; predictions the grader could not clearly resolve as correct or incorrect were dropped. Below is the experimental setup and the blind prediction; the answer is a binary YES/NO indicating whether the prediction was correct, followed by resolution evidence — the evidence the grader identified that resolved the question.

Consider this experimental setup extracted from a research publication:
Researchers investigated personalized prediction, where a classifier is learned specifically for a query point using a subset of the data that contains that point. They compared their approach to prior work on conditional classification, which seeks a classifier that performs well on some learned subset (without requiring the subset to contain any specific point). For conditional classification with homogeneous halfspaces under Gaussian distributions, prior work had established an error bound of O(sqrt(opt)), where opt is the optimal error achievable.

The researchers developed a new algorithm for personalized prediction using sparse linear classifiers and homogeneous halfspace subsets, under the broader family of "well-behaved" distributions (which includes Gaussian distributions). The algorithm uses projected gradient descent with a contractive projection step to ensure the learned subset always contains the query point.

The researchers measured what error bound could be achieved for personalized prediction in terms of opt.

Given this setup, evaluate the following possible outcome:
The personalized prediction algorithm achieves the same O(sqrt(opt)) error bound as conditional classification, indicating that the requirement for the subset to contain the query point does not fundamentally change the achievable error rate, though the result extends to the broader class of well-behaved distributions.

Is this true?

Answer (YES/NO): NO